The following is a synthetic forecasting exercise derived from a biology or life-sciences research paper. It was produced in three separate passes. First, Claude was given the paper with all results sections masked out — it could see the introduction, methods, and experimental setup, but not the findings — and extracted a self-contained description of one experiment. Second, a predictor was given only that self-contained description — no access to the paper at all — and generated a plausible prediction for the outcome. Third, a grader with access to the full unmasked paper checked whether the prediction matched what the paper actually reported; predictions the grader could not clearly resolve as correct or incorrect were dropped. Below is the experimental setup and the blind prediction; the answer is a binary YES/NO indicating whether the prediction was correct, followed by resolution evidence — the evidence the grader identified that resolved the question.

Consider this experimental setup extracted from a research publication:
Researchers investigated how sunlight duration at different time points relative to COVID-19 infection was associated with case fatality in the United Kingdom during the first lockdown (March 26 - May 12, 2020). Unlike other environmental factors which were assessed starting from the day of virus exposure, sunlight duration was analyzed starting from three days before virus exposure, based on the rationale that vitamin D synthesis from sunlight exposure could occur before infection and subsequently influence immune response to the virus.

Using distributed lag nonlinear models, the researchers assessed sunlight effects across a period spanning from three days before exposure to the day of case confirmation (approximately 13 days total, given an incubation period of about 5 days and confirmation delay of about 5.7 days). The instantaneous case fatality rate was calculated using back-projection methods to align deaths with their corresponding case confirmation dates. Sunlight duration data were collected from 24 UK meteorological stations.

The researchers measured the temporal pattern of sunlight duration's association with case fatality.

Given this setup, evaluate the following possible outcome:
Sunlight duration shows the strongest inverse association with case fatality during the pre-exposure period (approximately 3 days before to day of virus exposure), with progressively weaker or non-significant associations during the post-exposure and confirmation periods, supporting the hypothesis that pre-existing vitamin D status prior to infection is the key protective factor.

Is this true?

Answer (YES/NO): NO